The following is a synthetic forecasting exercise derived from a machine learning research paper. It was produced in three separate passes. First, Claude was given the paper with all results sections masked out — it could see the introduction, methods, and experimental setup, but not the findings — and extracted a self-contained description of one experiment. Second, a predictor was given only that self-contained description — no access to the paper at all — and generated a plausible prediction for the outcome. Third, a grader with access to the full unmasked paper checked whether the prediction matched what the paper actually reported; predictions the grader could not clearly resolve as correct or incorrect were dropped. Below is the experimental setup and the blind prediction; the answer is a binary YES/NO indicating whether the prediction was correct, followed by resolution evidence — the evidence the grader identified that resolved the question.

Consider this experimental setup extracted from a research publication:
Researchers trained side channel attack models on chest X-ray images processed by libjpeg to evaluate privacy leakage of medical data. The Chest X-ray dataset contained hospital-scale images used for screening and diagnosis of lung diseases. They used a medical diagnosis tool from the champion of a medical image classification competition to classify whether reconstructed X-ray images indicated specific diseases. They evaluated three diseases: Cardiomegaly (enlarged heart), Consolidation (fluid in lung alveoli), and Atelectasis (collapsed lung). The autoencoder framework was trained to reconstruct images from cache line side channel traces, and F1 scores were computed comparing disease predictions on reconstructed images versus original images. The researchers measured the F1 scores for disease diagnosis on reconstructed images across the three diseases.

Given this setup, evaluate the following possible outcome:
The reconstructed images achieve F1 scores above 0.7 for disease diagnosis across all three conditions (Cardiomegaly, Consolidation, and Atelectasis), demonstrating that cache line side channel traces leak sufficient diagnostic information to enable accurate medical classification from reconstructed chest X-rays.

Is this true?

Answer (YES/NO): NO